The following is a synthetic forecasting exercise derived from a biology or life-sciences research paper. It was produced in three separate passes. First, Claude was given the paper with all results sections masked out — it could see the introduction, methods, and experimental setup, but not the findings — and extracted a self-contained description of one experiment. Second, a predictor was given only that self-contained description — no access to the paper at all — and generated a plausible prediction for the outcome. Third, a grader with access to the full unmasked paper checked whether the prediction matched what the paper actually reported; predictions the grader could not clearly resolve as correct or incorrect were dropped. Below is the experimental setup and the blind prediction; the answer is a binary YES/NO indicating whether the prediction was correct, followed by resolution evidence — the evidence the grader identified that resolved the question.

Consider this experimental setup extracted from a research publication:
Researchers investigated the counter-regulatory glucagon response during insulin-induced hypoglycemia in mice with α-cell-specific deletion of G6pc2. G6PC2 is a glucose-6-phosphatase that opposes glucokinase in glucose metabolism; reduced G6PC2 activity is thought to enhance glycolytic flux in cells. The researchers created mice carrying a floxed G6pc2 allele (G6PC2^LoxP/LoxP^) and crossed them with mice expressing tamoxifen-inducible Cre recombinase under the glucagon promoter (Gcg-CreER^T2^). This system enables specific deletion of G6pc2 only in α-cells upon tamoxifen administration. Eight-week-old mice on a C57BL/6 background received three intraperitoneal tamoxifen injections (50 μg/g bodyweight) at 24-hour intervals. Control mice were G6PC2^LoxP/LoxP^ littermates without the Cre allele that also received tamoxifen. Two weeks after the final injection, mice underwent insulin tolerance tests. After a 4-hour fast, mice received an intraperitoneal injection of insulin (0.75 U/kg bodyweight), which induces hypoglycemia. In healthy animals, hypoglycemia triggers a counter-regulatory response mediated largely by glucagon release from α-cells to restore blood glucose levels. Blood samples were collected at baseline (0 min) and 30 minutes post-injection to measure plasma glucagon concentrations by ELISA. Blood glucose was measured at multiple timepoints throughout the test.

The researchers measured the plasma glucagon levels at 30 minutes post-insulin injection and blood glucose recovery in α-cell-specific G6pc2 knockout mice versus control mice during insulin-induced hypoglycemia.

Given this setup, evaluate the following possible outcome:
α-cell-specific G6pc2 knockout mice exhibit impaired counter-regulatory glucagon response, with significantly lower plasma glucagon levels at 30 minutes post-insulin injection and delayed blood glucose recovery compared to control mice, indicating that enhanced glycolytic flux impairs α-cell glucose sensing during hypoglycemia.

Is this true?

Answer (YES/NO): YES